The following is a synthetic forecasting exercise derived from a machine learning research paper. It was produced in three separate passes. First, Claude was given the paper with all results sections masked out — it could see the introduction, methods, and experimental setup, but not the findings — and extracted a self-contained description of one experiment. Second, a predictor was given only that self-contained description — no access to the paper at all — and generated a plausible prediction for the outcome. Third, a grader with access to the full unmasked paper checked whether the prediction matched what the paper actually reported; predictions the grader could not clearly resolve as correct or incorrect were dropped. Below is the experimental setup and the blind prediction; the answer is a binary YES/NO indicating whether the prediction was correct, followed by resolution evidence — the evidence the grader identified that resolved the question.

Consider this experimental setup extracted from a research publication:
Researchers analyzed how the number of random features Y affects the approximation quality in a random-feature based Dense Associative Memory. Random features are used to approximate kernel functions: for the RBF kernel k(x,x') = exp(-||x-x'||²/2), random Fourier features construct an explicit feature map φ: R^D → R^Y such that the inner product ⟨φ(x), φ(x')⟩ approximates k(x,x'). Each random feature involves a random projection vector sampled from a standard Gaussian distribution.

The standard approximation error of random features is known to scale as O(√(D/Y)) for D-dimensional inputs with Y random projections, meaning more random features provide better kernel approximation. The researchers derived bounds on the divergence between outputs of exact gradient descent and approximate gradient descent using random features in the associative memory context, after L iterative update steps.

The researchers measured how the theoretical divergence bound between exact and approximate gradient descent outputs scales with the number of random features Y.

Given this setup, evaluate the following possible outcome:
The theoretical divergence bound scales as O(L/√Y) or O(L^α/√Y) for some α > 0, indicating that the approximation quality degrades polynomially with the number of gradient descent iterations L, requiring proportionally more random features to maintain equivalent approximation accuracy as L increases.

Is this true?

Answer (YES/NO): NO